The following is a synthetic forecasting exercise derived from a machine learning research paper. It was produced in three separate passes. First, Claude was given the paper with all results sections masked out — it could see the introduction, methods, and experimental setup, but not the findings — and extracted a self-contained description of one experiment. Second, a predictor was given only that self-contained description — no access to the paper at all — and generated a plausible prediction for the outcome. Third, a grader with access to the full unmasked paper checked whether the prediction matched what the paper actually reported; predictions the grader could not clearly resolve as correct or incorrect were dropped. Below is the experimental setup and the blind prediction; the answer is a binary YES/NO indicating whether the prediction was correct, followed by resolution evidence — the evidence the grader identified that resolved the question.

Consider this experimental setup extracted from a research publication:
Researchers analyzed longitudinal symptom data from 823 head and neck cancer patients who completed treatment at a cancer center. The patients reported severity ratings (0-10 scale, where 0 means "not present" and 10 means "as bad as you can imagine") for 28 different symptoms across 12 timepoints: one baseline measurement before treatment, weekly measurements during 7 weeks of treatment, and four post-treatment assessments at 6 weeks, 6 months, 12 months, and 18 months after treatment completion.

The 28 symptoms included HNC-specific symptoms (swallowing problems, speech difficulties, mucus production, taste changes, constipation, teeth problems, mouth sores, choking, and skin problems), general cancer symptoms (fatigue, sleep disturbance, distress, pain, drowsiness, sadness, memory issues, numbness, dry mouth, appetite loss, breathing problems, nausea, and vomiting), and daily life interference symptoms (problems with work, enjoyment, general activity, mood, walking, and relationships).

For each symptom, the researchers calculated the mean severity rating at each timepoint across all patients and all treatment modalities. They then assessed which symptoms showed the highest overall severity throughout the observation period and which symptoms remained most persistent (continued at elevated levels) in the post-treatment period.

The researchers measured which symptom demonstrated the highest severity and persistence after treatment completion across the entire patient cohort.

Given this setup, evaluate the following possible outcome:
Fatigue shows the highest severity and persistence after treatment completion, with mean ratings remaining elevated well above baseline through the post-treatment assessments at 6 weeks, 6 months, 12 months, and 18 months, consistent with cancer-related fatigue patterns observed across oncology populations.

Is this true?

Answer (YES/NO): NO